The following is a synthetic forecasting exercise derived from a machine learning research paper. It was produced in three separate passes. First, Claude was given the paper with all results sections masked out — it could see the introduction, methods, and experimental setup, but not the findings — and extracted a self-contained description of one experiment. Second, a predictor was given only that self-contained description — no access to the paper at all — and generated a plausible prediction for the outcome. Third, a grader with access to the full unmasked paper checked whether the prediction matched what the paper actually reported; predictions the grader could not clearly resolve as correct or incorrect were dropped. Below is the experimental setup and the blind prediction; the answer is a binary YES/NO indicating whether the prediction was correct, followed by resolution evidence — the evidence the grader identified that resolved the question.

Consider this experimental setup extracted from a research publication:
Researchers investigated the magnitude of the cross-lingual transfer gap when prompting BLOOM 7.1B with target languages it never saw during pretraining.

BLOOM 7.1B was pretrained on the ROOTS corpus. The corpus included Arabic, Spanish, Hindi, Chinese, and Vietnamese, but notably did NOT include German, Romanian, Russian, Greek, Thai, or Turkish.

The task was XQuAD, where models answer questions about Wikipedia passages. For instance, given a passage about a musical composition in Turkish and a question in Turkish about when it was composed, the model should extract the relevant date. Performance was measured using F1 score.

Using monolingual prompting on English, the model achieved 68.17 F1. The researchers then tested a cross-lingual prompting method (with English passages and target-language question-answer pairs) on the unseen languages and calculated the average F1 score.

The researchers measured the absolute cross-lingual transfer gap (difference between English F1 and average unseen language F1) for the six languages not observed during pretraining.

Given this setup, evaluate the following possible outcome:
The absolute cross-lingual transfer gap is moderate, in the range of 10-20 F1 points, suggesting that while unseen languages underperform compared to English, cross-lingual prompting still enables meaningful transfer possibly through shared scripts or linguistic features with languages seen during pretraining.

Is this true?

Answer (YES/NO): NO